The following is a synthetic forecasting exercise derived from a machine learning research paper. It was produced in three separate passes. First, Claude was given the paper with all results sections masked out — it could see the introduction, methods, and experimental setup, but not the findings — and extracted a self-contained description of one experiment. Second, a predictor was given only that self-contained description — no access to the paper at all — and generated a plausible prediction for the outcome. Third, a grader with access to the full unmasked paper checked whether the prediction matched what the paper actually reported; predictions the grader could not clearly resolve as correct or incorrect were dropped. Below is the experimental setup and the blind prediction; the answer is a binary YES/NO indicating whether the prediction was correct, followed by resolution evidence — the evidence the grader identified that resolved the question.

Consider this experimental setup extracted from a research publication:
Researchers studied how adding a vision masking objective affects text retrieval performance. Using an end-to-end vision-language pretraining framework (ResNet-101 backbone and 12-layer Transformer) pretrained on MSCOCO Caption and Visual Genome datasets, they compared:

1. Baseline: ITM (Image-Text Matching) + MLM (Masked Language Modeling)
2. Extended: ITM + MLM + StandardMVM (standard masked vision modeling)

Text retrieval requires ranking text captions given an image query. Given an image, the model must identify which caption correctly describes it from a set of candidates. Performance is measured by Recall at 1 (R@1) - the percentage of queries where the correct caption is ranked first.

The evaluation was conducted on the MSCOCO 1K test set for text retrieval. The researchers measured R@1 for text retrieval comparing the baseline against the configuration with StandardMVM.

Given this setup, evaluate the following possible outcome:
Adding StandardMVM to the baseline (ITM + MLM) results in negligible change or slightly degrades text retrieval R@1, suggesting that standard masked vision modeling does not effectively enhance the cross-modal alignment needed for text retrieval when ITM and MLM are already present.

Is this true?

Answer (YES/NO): YES